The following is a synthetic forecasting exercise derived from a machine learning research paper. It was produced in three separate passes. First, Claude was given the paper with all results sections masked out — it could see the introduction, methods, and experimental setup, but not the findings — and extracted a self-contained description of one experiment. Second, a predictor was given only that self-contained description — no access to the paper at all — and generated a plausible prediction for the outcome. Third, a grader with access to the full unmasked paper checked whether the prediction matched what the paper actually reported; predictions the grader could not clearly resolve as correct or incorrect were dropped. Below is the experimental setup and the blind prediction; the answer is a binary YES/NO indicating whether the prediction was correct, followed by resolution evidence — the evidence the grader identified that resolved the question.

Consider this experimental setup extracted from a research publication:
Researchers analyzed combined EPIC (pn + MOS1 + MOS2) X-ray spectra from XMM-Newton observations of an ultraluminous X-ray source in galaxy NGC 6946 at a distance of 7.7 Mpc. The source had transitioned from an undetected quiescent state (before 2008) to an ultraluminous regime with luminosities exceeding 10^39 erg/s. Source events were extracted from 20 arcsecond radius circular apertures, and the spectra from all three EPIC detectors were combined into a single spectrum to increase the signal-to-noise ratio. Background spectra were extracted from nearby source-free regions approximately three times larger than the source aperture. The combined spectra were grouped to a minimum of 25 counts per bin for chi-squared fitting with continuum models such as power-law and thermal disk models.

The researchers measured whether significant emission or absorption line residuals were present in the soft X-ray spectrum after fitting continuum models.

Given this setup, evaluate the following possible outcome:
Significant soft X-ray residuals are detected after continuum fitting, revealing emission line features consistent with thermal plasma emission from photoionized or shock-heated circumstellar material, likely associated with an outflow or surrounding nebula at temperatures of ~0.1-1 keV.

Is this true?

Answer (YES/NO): NO